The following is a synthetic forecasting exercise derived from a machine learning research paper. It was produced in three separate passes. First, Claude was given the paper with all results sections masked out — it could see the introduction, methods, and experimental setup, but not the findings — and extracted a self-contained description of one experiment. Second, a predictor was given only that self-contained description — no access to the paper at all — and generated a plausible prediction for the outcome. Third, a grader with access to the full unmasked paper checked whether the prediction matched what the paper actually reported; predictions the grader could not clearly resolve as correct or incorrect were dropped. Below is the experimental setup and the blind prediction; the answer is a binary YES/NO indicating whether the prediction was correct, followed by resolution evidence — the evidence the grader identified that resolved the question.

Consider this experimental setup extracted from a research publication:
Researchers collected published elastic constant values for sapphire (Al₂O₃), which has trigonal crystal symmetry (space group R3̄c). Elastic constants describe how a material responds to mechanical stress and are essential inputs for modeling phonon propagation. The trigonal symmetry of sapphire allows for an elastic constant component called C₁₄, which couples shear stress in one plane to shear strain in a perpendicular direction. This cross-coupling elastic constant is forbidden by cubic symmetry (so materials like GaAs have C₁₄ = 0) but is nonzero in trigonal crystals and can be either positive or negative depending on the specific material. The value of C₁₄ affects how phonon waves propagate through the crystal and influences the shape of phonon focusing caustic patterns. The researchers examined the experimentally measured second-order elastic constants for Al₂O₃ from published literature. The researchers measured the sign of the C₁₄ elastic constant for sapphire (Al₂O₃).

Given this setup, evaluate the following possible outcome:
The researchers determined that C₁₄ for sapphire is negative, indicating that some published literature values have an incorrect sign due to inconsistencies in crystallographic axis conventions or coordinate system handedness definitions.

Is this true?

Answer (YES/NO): NO